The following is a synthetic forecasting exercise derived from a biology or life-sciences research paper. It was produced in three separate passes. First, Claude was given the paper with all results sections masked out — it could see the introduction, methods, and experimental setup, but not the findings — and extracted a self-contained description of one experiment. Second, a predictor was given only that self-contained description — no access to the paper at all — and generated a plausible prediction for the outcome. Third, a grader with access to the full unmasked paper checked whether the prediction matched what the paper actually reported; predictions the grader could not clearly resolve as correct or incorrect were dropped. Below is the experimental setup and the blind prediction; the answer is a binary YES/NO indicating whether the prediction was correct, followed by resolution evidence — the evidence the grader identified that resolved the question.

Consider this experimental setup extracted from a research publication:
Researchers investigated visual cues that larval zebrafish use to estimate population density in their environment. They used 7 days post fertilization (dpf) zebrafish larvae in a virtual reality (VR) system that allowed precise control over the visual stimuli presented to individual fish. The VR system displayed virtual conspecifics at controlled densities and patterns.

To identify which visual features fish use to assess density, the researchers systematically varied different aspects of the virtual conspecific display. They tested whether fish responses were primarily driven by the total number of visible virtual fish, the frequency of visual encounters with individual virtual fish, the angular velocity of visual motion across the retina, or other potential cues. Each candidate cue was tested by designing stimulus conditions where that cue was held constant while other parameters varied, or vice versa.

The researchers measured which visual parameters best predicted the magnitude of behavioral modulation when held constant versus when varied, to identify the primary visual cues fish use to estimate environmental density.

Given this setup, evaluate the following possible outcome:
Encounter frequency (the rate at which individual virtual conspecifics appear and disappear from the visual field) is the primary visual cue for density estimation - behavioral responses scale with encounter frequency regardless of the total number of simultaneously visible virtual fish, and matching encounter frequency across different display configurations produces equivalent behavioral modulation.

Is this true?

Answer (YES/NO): NO